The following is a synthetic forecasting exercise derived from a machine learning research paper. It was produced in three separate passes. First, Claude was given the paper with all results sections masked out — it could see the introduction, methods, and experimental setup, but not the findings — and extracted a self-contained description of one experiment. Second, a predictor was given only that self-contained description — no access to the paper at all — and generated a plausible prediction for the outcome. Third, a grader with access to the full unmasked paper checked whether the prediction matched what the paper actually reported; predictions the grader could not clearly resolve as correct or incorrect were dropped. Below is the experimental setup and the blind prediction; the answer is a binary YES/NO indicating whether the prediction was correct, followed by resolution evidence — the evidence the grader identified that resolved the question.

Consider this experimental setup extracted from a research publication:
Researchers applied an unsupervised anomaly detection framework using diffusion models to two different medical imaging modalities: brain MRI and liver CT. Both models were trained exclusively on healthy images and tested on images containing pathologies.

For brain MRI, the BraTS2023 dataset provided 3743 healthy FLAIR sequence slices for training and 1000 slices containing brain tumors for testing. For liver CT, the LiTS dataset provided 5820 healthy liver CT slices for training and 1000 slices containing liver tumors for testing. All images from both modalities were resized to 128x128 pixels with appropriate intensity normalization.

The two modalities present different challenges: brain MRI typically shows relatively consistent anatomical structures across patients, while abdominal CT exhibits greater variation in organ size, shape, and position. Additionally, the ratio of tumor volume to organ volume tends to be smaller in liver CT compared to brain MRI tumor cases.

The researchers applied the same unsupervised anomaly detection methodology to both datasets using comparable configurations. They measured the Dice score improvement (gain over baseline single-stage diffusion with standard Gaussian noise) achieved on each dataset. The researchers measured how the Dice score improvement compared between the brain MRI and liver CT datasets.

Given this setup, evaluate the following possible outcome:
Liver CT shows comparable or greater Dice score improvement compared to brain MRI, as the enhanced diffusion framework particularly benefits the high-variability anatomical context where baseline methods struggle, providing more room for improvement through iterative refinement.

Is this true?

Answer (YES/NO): YES